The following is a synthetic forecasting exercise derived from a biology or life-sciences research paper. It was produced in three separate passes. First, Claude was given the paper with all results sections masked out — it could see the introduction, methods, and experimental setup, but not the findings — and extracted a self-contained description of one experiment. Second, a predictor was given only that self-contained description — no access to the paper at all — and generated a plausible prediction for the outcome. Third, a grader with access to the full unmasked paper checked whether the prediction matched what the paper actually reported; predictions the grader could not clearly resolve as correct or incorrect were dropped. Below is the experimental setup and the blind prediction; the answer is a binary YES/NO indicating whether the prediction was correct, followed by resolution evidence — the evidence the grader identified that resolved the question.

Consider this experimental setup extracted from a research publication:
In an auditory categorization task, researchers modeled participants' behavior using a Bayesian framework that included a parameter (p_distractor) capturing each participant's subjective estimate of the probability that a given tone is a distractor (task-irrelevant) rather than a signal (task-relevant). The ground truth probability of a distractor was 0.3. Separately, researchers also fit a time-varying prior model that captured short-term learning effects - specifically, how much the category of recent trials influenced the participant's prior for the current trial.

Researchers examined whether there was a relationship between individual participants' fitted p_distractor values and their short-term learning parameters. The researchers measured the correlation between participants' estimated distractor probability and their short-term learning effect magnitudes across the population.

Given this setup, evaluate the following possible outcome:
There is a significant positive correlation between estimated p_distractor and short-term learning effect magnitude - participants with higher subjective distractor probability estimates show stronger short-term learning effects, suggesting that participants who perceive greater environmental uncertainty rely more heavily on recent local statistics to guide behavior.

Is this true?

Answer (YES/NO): NO